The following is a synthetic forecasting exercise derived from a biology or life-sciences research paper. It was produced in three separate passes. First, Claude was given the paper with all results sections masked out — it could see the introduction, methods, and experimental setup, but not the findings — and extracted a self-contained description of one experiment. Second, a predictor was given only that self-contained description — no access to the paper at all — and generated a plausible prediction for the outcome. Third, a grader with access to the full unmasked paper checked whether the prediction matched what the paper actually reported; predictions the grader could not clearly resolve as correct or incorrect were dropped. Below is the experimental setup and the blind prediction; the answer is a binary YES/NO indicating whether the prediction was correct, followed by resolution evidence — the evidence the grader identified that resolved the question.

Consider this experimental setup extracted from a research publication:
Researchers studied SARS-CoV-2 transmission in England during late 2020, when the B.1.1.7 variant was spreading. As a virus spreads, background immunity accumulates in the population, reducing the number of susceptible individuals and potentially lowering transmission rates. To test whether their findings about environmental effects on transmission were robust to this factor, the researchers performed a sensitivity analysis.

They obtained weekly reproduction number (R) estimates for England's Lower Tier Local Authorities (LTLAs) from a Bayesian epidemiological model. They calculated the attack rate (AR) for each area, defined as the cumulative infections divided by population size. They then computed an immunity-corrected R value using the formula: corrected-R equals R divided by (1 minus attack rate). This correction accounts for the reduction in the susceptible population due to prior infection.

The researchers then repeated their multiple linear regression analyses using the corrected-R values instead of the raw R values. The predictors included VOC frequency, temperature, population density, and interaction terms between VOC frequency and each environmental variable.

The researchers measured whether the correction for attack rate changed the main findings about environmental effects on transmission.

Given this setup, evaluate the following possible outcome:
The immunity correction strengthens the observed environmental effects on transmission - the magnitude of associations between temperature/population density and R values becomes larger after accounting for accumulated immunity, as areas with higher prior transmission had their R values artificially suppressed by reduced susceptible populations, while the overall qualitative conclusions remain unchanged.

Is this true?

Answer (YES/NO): NO